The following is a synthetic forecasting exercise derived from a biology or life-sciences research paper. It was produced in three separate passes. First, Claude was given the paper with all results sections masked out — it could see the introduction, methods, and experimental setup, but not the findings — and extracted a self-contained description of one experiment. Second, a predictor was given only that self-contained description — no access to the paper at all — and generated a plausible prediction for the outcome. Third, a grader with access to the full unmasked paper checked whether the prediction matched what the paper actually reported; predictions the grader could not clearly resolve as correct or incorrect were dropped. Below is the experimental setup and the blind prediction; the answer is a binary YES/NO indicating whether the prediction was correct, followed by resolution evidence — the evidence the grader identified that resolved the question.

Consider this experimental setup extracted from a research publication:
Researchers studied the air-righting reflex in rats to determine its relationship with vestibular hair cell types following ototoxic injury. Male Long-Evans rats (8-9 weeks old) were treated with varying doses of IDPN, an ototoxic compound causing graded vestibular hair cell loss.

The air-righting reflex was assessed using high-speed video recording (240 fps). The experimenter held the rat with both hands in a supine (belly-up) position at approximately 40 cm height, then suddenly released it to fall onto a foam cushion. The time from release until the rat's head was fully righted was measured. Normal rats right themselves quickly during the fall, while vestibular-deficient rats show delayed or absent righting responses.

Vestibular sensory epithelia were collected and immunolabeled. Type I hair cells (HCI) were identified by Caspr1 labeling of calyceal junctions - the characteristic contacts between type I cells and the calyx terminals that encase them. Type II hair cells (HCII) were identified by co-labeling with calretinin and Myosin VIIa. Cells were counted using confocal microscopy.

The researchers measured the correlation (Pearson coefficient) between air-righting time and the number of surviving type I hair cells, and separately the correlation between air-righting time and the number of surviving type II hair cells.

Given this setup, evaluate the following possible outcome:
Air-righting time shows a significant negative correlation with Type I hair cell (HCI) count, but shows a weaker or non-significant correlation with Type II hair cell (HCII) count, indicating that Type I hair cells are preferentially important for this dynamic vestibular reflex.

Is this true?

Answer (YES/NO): NO